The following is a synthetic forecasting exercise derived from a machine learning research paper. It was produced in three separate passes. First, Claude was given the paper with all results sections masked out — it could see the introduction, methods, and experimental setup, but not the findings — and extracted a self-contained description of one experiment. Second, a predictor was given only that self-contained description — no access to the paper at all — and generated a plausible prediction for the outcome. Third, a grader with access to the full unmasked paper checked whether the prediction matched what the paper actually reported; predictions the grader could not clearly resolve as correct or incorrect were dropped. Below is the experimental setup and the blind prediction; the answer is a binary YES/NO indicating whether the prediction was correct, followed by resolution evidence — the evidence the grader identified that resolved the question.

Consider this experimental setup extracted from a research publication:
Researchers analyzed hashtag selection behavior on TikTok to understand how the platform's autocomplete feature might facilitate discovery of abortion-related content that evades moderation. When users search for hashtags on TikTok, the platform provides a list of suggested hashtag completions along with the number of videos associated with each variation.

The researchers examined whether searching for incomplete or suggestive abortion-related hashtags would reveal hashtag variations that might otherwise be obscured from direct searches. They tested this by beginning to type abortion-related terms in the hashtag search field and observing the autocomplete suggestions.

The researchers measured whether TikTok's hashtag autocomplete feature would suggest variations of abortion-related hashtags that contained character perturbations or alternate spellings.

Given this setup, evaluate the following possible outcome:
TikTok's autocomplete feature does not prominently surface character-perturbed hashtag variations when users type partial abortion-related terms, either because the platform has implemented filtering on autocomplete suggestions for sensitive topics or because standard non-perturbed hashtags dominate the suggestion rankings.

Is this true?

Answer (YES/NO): NO